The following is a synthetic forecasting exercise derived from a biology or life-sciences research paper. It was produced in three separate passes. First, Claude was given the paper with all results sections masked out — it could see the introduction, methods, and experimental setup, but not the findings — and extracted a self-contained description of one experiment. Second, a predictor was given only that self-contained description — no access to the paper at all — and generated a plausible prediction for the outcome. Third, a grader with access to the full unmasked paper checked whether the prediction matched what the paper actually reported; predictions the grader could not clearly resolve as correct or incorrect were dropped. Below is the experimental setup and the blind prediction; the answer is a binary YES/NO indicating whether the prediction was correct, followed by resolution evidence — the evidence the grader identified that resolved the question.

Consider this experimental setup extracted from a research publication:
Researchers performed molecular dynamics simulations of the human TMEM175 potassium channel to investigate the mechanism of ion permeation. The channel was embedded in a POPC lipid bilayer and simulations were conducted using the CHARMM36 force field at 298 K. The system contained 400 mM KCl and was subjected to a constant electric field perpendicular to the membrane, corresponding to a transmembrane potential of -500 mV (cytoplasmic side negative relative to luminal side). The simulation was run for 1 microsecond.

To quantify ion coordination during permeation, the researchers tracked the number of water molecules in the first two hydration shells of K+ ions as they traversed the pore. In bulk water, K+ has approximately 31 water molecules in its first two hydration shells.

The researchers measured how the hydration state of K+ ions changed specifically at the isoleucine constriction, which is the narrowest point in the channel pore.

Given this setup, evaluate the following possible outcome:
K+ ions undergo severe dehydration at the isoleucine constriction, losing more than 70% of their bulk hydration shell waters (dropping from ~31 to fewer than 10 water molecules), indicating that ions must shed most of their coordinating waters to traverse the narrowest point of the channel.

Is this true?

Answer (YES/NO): YES